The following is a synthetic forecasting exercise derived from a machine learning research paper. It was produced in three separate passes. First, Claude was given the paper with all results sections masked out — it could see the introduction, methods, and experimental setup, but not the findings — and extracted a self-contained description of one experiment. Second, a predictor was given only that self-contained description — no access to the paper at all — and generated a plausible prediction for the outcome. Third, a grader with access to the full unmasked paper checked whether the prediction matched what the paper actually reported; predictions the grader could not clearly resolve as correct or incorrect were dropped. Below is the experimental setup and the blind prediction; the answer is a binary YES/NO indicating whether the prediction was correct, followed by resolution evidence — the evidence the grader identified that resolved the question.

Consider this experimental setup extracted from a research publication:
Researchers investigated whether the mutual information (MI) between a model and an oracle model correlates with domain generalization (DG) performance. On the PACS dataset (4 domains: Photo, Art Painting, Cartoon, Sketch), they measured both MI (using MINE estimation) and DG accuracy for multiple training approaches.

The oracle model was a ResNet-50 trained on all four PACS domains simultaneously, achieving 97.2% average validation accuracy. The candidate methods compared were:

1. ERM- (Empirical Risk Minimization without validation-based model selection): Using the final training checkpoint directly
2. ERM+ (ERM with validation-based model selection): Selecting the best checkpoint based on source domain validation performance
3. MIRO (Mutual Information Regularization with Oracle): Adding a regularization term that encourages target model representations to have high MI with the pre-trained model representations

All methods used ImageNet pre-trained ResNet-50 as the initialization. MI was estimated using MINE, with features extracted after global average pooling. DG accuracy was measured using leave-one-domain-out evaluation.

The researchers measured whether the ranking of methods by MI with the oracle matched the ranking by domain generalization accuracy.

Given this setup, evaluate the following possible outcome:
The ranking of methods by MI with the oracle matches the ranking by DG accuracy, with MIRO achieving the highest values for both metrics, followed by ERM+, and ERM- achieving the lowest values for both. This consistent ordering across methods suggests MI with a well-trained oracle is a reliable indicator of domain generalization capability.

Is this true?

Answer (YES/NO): YES